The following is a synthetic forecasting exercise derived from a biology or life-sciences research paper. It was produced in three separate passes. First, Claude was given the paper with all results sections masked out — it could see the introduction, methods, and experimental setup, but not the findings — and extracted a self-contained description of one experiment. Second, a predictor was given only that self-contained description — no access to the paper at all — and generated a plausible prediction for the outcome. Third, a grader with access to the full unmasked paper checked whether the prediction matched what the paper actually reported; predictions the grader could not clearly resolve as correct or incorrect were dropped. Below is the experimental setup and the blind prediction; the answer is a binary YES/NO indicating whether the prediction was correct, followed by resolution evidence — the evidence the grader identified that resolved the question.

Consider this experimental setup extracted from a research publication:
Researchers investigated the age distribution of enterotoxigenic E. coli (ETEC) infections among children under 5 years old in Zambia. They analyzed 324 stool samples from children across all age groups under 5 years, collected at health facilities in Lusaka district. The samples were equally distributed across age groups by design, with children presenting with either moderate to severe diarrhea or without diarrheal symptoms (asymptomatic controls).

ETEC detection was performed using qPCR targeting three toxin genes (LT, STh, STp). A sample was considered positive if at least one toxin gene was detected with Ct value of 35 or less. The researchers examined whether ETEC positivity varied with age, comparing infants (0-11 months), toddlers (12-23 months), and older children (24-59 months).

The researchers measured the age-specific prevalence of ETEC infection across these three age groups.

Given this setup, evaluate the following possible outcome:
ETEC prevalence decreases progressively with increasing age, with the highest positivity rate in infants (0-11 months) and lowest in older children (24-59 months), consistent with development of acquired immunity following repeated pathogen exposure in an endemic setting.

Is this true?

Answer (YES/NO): NO